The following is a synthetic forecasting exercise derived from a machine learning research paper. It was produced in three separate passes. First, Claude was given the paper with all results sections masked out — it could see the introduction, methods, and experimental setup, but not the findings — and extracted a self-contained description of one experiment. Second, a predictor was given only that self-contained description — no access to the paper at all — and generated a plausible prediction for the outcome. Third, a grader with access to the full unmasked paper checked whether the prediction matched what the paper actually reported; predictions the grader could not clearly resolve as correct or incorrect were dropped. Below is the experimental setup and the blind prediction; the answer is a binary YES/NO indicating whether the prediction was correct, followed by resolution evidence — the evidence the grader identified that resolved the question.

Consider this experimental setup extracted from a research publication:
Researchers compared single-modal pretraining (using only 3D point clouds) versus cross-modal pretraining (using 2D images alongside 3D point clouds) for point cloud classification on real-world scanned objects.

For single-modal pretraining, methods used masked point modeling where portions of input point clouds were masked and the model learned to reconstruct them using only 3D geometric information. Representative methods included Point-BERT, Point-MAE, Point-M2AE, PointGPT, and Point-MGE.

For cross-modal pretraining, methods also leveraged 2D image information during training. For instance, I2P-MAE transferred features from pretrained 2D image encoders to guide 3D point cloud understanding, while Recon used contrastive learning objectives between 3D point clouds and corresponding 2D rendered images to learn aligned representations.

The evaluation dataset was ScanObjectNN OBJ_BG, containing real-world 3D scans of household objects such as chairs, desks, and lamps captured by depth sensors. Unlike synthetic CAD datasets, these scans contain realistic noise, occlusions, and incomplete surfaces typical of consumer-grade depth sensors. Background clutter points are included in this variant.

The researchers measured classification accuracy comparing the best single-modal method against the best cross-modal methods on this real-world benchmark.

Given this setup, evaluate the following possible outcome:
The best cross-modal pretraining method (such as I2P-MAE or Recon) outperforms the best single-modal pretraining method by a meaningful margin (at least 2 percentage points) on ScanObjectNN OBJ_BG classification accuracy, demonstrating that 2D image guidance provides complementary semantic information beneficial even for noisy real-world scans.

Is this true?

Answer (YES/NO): YES